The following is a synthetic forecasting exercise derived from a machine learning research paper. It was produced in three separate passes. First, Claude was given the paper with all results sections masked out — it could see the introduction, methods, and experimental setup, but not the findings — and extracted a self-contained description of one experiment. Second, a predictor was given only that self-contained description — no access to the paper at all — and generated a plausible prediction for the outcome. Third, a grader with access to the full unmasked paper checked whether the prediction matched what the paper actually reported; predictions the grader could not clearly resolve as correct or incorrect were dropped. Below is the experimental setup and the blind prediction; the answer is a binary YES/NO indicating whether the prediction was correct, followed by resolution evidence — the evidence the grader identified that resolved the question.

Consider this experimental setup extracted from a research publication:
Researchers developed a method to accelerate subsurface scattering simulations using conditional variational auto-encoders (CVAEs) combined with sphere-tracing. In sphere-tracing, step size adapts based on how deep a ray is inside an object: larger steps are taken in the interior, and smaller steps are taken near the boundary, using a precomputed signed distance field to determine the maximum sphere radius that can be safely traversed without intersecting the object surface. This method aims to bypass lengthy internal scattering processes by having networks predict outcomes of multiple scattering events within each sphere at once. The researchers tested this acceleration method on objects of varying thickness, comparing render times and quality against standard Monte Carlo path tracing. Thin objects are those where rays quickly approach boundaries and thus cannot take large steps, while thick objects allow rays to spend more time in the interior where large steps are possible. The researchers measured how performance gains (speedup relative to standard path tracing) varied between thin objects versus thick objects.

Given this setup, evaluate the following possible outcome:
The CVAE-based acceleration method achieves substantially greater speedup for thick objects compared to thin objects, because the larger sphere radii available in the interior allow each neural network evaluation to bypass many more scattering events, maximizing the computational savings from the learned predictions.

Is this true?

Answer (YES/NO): YES